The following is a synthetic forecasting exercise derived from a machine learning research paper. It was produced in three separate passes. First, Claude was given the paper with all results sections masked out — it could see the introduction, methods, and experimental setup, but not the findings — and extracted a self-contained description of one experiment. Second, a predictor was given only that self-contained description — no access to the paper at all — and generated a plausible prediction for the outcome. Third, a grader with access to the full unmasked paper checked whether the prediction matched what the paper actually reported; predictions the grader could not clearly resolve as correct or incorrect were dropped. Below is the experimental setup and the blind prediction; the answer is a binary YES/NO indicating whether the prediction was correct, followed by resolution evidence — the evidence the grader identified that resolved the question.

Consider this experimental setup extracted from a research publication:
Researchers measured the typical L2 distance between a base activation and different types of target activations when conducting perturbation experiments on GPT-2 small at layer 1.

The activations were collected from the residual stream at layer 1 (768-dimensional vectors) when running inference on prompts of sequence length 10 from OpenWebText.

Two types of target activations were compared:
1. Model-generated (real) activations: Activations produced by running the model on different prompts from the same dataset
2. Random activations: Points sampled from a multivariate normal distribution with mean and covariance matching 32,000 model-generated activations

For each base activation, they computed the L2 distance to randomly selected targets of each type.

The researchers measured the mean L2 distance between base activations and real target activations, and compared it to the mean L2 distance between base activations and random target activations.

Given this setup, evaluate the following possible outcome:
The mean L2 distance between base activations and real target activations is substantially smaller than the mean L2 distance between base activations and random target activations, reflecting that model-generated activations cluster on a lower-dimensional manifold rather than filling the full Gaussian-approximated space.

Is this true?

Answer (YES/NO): NO